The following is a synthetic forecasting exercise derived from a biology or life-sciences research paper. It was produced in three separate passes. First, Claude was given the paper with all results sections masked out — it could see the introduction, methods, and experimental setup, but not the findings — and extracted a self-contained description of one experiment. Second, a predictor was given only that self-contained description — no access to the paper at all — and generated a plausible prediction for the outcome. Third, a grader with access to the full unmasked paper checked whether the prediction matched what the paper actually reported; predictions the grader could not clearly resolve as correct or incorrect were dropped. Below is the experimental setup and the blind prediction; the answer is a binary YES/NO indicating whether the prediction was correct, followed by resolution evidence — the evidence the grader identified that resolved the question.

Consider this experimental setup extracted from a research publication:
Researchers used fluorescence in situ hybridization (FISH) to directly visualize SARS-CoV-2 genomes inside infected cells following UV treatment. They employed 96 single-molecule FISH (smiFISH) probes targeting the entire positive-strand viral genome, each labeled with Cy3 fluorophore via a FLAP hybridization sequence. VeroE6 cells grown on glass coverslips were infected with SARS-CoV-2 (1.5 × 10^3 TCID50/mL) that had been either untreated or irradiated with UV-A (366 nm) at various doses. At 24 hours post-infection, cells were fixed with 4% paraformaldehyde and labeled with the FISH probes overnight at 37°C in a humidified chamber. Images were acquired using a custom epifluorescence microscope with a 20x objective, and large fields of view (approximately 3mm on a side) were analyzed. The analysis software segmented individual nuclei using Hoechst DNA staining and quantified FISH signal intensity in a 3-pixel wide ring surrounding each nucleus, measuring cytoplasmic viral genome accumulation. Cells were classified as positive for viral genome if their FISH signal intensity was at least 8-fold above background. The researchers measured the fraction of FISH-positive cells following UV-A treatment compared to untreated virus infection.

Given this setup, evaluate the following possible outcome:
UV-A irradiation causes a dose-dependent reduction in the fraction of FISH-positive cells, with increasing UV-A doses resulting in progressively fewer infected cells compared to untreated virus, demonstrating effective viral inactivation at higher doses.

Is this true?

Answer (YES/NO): YES